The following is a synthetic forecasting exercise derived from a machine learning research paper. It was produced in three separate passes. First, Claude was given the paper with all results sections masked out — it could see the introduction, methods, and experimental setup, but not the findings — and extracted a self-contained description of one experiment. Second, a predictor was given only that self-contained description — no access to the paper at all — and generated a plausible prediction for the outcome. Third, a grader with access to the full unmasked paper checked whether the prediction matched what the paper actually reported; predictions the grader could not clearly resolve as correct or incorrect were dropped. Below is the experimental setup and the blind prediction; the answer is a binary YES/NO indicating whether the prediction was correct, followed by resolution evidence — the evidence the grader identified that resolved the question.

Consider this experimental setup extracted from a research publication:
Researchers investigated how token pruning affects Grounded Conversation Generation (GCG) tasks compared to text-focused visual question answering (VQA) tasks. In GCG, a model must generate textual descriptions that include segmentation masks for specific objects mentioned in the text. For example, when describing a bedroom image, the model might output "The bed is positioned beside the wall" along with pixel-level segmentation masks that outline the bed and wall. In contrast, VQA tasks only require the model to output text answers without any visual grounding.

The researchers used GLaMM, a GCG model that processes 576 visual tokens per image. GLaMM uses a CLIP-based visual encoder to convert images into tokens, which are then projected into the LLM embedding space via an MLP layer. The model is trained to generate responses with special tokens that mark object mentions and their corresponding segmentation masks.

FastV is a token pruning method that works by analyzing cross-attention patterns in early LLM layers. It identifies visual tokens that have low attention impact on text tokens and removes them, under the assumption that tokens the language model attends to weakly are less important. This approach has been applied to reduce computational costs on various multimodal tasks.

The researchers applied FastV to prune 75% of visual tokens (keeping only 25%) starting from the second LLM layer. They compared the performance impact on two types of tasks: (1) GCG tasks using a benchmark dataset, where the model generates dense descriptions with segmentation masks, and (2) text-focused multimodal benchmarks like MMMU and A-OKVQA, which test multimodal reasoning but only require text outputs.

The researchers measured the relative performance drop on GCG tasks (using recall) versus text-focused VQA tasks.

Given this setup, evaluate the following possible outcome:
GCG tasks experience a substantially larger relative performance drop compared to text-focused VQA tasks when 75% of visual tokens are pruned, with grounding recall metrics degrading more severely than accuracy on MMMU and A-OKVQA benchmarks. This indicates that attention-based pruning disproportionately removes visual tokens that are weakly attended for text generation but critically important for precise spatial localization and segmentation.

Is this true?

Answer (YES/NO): YES